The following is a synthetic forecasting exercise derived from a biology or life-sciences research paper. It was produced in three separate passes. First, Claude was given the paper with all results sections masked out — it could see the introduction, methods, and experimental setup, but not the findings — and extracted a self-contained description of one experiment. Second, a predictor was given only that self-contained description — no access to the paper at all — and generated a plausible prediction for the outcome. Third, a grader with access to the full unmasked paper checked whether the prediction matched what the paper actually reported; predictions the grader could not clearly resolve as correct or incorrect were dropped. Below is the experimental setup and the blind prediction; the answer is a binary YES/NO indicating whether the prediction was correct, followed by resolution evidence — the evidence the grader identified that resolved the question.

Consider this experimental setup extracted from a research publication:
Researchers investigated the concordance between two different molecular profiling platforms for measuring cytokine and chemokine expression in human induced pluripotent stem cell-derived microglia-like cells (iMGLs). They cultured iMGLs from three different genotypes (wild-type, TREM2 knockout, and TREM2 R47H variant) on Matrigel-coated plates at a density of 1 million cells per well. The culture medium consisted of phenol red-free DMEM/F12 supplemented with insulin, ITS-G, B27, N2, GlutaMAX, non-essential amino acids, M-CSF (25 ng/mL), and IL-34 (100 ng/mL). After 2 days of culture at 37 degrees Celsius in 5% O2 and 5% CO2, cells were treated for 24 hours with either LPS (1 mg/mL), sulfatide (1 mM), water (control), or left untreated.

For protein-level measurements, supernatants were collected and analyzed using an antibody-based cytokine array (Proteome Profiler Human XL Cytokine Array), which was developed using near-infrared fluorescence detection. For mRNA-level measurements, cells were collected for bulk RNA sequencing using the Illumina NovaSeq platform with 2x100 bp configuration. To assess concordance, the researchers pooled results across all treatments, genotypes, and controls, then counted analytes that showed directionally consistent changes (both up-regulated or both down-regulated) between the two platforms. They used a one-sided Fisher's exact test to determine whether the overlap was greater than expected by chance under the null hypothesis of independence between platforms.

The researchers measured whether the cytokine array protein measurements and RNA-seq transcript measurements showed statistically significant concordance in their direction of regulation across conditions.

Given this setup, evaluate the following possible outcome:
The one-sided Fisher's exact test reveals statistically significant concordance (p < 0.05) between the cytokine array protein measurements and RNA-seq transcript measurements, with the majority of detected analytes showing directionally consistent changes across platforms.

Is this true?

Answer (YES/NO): YES